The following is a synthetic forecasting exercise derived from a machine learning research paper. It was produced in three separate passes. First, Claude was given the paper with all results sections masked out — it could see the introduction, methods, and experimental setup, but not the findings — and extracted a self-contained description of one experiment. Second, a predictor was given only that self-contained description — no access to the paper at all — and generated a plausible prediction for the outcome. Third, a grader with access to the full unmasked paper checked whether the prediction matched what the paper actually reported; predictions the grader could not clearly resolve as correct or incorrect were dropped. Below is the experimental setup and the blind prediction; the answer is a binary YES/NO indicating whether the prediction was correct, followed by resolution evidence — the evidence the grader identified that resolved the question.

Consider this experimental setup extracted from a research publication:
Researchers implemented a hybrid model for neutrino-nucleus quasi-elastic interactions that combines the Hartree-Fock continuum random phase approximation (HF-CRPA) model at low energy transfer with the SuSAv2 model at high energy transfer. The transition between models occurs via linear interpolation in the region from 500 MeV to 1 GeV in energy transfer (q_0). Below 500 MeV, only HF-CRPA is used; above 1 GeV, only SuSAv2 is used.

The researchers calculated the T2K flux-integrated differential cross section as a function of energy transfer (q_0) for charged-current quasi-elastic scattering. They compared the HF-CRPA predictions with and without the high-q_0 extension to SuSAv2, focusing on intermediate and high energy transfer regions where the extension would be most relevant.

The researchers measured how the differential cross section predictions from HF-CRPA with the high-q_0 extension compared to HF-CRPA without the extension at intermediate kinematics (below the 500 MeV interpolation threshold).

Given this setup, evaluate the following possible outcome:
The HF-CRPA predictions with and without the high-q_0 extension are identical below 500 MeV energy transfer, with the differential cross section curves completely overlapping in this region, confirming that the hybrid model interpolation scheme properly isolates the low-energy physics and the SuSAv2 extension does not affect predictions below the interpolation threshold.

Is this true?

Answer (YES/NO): NO